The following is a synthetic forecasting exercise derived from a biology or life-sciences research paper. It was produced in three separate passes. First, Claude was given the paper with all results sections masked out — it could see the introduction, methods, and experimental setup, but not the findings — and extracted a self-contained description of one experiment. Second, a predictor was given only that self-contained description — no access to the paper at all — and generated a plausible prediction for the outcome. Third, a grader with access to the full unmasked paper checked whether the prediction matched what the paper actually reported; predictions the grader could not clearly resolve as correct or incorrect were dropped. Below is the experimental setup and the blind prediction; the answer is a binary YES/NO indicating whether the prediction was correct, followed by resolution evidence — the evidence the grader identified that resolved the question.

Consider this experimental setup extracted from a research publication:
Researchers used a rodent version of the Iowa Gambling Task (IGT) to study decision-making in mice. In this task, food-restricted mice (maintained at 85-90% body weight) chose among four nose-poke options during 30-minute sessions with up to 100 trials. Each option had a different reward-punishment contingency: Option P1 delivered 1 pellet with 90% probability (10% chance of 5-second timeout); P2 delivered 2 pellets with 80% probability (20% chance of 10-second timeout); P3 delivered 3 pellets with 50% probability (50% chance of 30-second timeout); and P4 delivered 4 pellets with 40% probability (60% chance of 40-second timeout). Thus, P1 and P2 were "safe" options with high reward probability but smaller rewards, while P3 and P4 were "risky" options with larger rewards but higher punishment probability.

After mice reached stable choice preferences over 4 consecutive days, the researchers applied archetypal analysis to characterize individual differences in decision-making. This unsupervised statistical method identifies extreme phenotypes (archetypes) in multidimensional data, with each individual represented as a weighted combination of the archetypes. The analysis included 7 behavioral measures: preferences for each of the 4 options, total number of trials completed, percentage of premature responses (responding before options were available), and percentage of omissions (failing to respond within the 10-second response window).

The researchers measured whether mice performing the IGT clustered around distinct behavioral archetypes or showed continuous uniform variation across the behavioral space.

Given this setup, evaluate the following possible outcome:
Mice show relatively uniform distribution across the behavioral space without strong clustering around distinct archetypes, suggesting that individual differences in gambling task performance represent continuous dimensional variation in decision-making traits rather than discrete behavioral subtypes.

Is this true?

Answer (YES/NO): NO